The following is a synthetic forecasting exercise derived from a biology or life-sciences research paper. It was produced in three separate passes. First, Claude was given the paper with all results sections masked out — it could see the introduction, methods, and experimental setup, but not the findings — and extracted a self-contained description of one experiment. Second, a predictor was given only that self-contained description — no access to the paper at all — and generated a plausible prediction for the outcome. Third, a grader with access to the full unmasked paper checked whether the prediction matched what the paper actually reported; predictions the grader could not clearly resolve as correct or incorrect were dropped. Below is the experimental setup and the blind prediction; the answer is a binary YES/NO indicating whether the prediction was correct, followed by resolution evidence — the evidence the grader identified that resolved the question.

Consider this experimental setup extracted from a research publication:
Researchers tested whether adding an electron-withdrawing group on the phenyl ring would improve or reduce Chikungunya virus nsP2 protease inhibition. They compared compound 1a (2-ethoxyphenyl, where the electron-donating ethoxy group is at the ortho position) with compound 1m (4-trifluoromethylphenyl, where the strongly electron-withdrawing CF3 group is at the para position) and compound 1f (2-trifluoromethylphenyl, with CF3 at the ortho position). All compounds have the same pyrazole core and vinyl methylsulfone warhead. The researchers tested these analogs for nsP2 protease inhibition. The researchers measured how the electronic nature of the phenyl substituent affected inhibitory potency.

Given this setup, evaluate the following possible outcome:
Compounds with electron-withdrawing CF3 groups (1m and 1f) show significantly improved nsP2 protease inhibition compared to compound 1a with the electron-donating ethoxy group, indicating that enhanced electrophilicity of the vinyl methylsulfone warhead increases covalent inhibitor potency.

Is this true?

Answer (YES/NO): NO